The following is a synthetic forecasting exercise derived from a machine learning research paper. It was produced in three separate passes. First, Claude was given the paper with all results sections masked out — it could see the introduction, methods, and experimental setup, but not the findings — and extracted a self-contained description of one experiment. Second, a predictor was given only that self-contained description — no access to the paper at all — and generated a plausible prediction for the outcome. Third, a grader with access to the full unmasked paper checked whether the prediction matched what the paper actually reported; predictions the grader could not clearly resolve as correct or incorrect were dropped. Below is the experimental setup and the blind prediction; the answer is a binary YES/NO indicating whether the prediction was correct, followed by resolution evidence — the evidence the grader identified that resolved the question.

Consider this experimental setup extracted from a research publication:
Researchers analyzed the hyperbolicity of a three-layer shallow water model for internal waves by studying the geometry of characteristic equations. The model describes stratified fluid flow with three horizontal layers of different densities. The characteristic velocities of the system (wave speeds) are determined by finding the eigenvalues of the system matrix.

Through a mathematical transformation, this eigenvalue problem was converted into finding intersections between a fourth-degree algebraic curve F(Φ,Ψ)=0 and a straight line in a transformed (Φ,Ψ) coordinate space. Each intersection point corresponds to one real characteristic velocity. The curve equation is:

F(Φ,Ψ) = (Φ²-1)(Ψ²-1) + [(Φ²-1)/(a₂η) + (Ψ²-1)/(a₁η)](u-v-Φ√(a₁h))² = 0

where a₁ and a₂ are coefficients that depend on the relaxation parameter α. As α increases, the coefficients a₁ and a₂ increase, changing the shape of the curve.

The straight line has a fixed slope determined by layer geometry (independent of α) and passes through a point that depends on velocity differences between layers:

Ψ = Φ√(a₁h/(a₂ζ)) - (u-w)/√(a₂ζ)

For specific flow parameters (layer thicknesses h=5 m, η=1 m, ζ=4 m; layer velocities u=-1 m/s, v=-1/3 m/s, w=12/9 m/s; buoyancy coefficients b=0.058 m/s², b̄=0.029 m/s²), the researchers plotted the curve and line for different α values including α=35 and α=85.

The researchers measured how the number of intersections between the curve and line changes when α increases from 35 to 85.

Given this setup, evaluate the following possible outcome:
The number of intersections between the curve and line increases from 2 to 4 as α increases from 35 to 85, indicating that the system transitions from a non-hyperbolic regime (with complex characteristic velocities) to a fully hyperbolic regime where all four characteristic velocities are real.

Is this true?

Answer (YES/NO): YES